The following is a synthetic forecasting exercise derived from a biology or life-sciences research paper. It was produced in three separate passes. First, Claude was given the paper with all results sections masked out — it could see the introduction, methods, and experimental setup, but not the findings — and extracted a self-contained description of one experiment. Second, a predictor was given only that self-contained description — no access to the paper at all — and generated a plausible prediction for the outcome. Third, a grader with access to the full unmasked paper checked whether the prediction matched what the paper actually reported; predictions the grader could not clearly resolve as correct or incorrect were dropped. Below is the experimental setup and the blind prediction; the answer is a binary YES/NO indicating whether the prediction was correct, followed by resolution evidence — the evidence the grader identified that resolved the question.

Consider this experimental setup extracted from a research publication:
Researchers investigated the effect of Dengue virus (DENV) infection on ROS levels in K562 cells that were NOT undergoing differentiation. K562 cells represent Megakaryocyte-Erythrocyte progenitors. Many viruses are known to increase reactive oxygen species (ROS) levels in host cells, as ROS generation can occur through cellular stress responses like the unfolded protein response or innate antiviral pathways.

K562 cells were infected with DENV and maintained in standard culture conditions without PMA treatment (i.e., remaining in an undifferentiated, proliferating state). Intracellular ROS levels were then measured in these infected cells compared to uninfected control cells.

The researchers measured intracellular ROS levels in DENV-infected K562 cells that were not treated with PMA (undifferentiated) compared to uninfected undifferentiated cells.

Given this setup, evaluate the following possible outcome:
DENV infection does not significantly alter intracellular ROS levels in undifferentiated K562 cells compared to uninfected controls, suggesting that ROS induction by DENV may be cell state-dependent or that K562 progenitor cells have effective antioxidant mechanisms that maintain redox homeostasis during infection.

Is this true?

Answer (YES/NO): NO